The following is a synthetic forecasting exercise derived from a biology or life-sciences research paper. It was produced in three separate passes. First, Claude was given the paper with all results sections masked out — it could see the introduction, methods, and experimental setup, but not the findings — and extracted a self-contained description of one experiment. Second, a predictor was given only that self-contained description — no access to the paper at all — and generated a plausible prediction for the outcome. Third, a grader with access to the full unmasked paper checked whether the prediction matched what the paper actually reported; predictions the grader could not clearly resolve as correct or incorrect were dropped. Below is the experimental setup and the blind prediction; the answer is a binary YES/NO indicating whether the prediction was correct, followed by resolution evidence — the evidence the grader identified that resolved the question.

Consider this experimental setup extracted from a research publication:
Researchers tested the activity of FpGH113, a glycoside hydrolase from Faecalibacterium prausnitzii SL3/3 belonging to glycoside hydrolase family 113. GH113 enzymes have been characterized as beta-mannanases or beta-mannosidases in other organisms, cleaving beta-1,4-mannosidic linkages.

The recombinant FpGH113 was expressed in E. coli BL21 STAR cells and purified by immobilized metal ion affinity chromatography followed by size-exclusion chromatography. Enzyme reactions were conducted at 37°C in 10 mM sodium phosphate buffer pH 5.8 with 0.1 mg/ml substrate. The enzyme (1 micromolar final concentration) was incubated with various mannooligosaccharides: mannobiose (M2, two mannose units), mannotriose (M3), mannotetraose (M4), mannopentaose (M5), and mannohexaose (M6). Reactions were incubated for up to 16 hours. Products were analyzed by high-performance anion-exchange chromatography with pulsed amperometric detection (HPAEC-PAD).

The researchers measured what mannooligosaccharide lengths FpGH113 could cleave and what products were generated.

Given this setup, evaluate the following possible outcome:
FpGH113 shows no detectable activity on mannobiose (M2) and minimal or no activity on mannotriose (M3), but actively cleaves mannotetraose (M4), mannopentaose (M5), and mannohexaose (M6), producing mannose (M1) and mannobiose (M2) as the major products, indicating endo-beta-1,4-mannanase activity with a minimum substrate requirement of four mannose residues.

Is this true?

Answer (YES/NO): NO